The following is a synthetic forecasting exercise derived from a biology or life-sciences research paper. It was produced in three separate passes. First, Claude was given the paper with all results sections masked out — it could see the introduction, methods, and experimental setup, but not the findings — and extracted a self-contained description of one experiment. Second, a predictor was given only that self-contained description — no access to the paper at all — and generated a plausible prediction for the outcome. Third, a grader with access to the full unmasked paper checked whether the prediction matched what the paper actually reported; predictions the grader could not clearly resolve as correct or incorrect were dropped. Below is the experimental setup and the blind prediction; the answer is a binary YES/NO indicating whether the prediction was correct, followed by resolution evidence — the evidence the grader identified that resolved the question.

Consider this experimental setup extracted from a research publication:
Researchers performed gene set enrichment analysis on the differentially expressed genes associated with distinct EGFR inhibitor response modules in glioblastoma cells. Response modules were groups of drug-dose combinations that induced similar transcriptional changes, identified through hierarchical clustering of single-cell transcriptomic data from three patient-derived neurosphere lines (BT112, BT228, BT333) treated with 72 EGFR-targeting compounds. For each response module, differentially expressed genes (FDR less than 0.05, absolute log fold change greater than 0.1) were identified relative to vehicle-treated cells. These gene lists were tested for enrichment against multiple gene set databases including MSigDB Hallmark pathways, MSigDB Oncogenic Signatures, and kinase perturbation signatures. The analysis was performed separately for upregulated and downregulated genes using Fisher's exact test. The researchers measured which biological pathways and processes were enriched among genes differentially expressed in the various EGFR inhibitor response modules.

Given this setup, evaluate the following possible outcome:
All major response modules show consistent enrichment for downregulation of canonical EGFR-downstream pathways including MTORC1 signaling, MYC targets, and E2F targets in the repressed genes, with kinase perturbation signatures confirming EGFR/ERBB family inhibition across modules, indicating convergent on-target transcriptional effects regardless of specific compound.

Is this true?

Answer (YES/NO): NO